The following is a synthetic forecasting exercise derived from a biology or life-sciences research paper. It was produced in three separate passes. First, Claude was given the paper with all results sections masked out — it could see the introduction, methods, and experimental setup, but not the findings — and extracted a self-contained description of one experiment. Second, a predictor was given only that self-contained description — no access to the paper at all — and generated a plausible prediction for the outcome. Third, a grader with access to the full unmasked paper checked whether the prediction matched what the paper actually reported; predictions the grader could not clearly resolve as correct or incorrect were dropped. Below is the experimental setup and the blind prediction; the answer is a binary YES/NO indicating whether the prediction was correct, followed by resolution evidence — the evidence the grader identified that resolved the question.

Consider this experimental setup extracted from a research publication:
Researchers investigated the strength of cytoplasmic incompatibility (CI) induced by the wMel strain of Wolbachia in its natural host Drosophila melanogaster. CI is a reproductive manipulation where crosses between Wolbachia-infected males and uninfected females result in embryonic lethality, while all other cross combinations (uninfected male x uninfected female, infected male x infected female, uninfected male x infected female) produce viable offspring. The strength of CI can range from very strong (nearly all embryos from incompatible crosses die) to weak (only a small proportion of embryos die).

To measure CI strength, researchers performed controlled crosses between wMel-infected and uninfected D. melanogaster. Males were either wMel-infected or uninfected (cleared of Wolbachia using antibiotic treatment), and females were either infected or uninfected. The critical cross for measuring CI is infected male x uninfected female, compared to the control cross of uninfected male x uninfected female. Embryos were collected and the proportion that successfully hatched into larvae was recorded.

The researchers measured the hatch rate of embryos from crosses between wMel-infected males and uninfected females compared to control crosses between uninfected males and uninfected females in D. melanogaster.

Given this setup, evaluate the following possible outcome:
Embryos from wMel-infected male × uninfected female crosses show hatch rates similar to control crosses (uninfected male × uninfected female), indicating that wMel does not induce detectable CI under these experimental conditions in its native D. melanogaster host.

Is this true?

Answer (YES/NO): NO